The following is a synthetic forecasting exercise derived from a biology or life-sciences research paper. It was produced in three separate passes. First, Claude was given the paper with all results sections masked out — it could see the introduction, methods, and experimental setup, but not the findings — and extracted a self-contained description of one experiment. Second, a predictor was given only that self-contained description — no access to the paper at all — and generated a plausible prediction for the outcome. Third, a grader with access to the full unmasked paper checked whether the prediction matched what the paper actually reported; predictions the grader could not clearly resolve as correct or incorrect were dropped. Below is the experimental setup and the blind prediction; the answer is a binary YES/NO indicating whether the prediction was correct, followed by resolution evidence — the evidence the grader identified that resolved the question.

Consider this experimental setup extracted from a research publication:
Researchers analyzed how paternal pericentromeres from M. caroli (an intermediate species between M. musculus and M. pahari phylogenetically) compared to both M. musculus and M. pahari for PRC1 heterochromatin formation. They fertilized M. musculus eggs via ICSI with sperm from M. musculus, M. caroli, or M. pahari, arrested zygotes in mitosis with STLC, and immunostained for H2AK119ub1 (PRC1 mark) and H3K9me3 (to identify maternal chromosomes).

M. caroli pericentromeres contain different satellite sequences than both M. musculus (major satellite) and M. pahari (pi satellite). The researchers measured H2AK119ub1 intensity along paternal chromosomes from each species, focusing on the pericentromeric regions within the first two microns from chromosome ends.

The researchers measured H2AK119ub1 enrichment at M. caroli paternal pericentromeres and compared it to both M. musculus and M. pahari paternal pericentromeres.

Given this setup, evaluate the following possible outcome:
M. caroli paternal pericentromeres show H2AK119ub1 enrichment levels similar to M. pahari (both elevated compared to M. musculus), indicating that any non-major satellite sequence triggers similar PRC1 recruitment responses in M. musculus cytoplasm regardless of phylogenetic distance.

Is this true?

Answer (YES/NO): NO